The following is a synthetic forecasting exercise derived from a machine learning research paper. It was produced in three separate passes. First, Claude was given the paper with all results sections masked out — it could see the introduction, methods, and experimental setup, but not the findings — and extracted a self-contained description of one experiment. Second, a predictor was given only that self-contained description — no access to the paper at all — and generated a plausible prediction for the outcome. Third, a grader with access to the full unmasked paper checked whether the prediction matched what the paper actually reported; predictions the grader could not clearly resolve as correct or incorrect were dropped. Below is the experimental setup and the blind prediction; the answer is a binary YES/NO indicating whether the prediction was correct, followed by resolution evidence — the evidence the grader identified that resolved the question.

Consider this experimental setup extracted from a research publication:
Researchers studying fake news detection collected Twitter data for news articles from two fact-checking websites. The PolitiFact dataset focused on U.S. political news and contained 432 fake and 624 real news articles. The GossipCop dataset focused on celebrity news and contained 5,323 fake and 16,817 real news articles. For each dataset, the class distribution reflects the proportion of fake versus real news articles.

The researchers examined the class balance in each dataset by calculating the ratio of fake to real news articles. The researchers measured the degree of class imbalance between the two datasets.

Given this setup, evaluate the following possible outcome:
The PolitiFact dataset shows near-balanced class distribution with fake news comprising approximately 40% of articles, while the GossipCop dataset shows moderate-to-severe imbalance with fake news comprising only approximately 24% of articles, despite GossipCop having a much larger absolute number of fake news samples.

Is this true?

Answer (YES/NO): YES